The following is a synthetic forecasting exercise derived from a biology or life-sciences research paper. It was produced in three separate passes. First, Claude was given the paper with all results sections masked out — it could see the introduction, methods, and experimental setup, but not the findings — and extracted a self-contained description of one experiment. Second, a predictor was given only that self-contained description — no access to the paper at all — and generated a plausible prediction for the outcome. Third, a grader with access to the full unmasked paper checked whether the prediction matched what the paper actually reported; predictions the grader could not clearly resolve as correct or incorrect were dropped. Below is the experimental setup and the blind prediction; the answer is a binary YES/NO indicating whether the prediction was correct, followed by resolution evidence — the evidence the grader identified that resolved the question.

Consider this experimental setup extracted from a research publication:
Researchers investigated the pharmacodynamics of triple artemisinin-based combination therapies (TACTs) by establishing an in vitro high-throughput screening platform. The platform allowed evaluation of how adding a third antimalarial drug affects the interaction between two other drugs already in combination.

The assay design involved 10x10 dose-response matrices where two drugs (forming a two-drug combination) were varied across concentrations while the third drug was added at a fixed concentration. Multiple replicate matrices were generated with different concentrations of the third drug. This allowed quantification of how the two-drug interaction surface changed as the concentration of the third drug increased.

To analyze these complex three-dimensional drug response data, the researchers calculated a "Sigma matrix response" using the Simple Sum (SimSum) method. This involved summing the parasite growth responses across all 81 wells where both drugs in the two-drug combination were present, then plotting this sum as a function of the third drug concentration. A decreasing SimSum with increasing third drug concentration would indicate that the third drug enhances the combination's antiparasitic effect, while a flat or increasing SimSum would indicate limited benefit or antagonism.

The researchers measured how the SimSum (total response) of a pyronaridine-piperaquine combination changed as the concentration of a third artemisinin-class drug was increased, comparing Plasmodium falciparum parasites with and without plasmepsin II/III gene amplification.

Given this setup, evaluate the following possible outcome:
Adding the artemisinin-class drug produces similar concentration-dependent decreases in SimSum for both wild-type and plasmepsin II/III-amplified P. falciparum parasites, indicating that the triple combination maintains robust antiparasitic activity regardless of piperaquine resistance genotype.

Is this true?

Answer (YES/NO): NO